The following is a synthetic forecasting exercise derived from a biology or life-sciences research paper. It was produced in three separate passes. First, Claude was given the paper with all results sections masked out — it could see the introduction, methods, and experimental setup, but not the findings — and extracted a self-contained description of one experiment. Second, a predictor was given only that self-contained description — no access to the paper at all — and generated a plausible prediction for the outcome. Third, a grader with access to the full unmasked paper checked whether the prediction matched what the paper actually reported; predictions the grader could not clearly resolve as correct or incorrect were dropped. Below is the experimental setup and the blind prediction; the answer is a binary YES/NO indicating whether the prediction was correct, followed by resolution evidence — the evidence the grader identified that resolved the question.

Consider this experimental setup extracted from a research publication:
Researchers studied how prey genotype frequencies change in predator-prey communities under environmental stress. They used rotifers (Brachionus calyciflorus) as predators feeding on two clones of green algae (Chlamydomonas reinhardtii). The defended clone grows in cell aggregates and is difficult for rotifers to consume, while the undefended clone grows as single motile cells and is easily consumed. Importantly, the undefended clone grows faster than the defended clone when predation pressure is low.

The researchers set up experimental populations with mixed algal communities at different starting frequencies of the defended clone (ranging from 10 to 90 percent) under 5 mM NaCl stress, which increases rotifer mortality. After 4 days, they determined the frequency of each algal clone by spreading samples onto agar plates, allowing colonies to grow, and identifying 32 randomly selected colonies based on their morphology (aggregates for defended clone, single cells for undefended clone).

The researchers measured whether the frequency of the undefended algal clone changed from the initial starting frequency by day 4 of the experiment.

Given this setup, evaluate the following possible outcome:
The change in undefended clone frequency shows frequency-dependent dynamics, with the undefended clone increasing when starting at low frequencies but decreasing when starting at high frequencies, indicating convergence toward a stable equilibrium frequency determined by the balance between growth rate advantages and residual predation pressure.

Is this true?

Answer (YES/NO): NO